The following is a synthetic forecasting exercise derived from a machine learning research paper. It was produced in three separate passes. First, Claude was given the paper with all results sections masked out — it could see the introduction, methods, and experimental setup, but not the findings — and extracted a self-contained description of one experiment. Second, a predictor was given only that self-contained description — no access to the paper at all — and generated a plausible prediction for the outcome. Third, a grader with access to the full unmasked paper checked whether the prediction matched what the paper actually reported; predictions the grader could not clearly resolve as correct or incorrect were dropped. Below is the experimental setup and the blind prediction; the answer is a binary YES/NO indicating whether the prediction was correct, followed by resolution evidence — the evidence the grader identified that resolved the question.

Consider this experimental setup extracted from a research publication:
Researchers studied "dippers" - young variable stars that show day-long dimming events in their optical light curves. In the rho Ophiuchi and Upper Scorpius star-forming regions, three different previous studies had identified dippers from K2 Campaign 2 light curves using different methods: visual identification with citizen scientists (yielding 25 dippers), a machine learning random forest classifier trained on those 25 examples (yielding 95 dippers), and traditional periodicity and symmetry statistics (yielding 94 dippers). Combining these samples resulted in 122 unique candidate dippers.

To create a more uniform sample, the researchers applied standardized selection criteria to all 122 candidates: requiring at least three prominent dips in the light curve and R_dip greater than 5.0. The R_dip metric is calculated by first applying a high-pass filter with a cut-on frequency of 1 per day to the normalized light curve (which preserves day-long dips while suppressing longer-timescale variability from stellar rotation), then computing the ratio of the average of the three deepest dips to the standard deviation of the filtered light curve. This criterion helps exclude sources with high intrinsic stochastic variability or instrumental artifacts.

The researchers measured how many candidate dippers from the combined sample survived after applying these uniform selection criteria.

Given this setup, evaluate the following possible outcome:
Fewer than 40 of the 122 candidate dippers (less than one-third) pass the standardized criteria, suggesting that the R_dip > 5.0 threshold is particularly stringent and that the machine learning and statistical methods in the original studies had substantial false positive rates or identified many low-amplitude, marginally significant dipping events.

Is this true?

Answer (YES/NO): NO